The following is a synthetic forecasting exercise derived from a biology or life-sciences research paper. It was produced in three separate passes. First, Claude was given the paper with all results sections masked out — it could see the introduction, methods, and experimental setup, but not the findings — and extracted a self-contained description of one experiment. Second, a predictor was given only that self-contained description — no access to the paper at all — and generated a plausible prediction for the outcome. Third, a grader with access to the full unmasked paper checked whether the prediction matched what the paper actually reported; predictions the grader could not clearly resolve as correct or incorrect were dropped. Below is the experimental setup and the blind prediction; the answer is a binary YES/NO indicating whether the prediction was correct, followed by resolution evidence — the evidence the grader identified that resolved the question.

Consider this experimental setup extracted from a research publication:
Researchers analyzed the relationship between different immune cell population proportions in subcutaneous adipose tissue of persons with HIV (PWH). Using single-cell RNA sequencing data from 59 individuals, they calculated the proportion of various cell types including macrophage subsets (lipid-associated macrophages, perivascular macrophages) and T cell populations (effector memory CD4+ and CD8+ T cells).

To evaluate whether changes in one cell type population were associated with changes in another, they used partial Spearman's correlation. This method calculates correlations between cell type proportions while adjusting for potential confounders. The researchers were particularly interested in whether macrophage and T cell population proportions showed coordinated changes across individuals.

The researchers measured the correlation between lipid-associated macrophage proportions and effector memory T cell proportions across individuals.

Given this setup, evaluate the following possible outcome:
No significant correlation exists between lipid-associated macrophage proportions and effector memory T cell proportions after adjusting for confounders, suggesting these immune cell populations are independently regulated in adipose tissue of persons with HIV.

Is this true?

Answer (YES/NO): NO